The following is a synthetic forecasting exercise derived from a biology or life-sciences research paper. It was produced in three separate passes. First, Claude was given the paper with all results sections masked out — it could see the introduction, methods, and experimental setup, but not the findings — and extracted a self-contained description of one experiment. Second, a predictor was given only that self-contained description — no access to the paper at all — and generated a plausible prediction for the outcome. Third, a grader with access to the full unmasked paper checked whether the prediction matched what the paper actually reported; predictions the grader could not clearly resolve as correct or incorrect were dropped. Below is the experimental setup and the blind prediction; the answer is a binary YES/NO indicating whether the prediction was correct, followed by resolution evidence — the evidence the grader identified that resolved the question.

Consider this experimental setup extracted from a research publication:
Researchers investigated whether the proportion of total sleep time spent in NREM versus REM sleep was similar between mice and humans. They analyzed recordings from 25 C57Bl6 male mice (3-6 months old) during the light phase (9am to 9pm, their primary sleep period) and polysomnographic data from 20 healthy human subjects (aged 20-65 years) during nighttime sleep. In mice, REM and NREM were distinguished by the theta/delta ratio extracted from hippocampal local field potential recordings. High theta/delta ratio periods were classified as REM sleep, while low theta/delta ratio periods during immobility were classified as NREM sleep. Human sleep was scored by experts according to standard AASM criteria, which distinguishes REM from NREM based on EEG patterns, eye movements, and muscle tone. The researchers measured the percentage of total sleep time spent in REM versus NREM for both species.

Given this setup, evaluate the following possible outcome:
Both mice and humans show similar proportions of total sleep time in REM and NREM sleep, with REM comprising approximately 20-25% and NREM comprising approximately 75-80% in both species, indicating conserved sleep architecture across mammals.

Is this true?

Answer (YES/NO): NO